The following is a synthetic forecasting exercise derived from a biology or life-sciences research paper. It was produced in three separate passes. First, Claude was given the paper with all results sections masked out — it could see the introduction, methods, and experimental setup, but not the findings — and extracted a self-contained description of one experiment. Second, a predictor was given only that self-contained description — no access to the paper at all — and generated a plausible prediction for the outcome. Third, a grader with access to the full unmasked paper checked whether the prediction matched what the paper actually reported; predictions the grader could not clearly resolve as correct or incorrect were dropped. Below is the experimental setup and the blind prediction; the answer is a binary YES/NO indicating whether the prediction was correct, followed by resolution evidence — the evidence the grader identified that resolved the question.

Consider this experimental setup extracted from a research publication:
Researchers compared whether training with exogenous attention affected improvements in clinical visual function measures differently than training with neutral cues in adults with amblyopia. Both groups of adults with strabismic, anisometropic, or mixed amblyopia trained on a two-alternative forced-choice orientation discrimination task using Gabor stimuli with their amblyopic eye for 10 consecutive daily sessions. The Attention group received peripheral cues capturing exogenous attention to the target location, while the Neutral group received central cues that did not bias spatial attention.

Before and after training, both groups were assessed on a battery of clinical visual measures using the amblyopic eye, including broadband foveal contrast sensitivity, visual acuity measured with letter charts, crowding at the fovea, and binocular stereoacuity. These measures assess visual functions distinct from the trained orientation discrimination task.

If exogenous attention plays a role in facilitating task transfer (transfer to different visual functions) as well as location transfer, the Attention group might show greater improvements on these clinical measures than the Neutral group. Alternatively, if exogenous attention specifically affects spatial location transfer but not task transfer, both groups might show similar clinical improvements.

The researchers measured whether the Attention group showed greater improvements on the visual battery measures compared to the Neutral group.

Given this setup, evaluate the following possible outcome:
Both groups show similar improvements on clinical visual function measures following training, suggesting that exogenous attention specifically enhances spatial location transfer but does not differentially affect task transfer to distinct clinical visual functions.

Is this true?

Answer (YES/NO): YES